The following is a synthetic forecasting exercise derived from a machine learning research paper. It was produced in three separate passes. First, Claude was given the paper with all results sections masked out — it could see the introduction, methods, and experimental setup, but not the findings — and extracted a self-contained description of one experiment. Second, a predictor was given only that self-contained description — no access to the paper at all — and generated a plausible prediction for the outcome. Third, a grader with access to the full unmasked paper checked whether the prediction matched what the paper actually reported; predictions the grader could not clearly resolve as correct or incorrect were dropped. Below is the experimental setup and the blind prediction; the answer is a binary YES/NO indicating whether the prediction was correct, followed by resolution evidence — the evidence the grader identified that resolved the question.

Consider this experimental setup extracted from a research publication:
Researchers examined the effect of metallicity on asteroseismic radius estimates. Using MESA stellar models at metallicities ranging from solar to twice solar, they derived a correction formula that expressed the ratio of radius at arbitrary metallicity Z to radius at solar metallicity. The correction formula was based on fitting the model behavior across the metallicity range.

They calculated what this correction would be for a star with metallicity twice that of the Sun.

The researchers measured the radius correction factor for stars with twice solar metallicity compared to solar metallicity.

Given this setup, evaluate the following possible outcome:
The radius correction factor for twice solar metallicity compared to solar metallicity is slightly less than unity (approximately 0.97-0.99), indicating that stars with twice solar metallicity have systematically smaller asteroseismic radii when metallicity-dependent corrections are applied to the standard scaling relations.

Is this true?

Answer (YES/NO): NO